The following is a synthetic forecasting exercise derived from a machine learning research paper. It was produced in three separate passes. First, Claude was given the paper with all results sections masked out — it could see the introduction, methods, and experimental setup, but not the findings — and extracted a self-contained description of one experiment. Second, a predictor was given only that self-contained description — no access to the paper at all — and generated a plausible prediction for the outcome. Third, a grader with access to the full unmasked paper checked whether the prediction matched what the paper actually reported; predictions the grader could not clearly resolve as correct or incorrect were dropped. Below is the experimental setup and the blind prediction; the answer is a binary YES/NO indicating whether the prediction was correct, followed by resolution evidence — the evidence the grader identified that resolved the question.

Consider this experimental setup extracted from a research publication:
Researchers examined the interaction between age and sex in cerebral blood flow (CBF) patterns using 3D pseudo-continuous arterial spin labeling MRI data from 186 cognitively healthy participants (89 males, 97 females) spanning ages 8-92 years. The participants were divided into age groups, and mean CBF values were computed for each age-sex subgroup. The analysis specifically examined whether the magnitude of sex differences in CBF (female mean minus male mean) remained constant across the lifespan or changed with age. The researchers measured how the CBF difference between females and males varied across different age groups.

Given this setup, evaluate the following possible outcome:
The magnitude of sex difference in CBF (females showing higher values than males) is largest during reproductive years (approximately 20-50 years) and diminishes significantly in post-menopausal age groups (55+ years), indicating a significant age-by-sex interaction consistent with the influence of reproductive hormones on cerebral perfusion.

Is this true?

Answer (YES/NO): NO